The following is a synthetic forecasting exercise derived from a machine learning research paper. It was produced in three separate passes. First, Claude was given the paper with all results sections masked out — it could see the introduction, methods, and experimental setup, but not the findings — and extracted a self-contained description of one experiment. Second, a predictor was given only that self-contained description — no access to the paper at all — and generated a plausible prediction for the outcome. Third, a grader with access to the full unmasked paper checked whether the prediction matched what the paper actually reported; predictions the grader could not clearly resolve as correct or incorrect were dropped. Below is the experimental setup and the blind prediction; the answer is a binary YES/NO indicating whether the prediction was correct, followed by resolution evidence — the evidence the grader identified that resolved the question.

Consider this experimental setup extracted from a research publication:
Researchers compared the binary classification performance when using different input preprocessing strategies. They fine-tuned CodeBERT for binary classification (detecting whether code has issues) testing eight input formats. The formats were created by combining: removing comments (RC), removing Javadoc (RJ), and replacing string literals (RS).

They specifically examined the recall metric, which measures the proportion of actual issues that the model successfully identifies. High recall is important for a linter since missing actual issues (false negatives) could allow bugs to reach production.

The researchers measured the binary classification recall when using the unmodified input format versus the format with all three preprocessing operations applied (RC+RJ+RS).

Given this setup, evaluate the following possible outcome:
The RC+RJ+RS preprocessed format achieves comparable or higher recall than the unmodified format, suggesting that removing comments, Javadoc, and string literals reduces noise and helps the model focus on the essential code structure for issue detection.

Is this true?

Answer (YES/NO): NO